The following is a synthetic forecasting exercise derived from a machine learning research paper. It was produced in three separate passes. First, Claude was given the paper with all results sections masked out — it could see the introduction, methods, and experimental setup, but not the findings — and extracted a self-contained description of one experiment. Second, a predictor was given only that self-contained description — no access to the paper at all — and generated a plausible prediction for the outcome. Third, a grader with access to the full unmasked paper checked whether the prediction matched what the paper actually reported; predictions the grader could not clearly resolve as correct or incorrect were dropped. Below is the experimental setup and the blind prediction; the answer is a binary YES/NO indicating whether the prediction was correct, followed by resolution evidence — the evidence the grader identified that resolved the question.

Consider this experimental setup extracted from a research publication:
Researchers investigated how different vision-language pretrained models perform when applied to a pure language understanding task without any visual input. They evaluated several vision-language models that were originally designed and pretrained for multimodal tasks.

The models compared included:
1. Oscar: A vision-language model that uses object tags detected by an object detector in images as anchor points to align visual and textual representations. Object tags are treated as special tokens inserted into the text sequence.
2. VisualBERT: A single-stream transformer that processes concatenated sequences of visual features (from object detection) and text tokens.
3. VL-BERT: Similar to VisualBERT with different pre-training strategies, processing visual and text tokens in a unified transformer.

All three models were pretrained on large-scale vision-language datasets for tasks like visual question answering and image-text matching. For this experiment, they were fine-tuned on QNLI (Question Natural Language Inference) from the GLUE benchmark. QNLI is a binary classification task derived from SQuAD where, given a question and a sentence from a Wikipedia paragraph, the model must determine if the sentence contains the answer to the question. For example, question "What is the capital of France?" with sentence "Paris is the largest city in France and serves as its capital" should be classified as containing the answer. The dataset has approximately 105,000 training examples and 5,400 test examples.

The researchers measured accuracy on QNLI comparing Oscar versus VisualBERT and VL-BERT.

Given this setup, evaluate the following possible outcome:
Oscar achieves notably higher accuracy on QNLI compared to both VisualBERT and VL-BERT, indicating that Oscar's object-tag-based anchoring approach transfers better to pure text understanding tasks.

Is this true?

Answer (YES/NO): NO